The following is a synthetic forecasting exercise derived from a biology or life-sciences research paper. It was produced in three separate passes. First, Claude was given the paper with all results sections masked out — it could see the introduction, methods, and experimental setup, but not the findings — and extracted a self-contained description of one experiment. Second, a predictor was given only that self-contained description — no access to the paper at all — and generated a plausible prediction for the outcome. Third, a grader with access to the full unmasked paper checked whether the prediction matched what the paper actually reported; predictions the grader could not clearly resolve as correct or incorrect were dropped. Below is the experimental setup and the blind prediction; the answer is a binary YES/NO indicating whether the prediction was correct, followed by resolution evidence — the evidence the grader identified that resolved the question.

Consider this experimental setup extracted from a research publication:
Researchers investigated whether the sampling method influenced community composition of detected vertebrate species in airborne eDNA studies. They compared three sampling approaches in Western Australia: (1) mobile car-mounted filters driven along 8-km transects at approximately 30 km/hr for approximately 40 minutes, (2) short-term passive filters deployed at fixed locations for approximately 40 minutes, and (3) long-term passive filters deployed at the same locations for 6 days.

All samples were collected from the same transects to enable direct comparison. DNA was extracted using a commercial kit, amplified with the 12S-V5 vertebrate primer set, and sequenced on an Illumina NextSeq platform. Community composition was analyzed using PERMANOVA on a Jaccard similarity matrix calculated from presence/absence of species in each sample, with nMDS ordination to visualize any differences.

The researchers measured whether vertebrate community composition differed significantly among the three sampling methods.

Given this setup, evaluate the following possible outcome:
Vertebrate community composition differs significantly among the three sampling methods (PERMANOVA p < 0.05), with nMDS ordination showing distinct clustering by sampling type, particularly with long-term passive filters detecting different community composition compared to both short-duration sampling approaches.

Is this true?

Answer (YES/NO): NO